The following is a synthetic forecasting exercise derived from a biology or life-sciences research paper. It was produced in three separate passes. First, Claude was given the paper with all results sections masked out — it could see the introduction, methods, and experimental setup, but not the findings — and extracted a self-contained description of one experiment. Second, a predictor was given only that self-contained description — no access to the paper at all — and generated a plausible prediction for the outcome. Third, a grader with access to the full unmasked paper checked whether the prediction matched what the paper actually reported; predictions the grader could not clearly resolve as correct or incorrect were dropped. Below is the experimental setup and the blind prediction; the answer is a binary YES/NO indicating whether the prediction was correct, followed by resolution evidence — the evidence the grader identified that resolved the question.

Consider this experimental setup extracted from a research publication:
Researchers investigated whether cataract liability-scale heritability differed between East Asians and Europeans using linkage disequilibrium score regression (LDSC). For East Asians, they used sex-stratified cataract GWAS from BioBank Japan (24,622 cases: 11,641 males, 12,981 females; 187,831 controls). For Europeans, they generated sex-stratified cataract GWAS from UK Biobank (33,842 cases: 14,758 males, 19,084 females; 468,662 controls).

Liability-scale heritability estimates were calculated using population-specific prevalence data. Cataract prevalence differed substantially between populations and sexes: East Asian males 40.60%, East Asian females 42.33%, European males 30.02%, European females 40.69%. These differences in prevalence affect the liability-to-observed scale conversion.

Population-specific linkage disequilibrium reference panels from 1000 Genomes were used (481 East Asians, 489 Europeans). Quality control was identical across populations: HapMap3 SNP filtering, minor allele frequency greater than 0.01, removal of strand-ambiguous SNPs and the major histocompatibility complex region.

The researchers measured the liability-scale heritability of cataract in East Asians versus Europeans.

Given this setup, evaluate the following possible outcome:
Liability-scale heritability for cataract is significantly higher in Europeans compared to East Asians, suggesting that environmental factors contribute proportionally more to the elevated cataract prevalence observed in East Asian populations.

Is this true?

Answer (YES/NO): YES